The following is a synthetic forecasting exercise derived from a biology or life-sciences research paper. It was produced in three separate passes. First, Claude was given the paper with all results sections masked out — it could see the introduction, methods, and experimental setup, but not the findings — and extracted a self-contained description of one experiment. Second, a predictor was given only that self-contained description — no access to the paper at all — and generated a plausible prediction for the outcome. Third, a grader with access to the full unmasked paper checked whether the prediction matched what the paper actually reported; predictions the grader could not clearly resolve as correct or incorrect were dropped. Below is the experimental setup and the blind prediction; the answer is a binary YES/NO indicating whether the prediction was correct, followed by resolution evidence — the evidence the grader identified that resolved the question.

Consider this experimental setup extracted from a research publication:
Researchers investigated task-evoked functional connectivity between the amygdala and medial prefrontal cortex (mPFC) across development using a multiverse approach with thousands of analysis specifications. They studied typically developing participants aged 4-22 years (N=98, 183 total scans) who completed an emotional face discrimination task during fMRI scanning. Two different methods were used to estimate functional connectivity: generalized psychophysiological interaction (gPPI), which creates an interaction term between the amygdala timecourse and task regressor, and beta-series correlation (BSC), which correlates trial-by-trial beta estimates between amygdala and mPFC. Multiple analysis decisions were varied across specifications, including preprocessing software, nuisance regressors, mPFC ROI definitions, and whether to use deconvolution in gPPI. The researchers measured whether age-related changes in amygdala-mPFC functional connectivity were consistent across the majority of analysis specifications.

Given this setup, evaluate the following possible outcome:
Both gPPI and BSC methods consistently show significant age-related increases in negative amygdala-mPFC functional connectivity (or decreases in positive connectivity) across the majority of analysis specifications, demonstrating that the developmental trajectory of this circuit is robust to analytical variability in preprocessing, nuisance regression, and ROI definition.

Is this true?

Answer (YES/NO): NO